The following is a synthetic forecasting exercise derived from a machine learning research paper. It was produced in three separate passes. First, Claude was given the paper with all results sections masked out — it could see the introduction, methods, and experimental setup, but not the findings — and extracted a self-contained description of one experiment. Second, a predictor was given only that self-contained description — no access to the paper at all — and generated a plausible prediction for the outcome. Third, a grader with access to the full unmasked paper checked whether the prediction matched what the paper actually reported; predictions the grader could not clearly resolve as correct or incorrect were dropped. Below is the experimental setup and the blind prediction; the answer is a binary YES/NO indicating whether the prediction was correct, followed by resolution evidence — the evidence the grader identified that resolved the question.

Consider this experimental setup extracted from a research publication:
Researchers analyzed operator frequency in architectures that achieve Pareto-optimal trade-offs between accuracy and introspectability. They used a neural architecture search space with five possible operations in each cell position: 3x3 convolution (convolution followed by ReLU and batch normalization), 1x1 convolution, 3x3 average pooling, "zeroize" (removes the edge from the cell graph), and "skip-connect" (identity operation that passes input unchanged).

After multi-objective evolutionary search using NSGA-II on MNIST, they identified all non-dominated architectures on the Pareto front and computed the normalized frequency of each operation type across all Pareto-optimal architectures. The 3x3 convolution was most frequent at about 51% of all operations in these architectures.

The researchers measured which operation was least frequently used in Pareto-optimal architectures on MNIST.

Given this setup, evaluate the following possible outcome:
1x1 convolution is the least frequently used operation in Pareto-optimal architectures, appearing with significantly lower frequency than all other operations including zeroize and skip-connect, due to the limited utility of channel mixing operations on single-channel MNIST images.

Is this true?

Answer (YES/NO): NO